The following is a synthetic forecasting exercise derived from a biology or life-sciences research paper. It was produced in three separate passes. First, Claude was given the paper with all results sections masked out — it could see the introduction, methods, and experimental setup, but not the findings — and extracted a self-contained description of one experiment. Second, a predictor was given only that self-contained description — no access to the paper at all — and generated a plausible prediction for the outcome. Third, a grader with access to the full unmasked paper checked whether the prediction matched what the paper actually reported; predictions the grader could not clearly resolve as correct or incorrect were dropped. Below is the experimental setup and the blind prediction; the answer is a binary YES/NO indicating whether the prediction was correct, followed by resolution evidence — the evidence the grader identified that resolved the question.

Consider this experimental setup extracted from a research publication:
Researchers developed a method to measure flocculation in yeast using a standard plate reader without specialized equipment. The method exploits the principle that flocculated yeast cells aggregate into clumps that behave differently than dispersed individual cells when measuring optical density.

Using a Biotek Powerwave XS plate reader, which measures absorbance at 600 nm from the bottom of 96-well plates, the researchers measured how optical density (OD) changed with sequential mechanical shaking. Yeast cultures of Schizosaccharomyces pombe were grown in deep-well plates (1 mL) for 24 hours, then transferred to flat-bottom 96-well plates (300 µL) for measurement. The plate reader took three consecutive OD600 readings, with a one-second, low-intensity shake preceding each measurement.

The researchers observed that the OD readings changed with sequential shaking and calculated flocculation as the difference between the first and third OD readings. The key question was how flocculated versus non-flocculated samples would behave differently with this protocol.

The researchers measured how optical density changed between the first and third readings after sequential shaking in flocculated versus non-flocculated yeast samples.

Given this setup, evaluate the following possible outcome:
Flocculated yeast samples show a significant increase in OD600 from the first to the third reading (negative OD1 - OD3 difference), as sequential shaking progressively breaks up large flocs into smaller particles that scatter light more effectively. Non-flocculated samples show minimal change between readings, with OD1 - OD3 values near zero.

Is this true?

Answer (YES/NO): YES